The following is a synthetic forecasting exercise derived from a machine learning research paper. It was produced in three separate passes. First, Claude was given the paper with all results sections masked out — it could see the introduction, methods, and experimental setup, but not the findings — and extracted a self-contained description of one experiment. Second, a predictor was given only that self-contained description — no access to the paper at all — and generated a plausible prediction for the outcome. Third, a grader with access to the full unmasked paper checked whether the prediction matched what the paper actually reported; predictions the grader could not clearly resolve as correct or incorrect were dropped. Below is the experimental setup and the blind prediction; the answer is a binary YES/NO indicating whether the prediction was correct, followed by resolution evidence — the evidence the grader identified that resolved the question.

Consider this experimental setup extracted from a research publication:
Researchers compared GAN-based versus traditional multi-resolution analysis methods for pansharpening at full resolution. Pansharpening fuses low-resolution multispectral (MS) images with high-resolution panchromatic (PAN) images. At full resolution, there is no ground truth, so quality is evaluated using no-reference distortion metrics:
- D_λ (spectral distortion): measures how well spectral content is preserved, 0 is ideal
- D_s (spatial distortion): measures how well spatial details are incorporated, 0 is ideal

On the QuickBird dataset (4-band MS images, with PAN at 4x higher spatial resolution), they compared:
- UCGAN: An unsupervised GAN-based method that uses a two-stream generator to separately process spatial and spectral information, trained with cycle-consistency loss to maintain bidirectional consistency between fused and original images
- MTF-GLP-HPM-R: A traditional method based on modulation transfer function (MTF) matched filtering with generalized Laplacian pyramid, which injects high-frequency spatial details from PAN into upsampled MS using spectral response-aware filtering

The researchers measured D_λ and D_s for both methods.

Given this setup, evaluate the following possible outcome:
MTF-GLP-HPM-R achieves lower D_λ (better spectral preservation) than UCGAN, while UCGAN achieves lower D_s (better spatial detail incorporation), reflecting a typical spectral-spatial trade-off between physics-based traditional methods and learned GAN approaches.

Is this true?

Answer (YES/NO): NO